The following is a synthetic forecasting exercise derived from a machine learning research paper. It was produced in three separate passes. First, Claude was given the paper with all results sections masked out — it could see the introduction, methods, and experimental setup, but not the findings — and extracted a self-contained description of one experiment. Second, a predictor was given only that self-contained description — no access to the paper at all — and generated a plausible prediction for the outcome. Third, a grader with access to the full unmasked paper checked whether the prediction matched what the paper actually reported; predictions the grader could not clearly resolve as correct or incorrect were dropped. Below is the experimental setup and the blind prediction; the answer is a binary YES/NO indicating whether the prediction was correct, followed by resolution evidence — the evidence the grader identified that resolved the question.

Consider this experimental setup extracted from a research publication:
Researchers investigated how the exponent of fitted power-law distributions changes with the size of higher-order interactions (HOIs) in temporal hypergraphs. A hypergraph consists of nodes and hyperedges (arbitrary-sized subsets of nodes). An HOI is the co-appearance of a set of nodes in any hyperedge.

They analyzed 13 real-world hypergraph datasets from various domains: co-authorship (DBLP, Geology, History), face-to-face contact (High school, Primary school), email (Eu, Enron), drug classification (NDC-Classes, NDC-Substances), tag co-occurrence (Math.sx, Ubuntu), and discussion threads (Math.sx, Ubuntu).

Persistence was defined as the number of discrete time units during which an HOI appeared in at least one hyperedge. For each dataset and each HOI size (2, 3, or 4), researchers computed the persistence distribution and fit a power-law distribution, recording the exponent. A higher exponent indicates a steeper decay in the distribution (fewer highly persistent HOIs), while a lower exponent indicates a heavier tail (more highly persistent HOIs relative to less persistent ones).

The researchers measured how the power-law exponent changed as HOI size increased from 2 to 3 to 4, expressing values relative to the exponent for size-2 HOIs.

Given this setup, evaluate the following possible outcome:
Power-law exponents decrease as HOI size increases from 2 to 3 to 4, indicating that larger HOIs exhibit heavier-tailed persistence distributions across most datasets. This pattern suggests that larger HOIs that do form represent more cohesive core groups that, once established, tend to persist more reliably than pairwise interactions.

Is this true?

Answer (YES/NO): YES